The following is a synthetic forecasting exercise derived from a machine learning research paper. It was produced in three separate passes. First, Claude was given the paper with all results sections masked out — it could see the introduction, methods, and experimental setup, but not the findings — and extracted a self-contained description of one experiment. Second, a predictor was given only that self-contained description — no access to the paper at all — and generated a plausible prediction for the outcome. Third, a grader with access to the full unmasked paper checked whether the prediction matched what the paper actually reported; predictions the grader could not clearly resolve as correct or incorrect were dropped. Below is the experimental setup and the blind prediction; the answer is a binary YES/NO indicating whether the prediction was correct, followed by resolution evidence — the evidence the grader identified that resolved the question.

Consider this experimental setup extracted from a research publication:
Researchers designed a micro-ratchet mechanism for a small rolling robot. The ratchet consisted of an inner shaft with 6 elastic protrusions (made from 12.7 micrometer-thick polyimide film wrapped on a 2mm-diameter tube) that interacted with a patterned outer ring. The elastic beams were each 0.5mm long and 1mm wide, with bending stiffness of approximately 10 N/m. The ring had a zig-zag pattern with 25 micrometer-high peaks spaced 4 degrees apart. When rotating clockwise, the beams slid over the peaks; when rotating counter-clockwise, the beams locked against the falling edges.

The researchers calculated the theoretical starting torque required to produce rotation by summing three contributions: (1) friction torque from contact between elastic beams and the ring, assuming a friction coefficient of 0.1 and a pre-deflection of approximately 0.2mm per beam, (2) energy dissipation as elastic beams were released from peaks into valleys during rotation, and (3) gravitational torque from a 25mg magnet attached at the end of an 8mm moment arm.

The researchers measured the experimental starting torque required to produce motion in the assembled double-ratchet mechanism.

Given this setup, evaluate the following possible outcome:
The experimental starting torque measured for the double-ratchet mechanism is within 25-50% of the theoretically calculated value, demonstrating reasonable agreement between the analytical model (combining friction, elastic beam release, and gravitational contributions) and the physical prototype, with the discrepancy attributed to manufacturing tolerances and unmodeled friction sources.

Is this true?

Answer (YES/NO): NO